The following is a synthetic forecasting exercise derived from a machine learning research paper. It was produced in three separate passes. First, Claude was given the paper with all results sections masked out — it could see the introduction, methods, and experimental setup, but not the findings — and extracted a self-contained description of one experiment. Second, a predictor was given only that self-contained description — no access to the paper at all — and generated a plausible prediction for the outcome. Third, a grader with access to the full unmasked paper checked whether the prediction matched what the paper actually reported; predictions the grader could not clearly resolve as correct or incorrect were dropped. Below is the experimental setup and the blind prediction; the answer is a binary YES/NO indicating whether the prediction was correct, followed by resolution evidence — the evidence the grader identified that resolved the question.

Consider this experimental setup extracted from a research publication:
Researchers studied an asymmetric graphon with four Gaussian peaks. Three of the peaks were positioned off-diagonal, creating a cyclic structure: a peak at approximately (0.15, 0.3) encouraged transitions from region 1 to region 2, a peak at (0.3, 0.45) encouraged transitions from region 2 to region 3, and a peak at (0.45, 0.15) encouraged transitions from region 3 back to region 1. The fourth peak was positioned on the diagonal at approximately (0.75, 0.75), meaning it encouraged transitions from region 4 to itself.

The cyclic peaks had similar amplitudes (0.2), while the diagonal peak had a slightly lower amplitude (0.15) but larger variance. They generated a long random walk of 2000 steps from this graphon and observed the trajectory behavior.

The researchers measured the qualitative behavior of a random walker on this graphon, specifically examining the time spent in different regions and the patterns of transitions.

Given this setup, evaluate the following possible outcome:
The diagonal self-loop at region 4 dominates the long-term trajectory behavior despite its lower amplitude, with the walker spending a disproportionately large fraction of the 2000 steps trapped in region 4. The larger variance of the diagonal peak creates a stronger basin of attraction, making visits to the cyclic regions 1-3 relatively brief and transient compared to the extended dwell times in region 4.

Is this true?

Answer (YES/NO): NO